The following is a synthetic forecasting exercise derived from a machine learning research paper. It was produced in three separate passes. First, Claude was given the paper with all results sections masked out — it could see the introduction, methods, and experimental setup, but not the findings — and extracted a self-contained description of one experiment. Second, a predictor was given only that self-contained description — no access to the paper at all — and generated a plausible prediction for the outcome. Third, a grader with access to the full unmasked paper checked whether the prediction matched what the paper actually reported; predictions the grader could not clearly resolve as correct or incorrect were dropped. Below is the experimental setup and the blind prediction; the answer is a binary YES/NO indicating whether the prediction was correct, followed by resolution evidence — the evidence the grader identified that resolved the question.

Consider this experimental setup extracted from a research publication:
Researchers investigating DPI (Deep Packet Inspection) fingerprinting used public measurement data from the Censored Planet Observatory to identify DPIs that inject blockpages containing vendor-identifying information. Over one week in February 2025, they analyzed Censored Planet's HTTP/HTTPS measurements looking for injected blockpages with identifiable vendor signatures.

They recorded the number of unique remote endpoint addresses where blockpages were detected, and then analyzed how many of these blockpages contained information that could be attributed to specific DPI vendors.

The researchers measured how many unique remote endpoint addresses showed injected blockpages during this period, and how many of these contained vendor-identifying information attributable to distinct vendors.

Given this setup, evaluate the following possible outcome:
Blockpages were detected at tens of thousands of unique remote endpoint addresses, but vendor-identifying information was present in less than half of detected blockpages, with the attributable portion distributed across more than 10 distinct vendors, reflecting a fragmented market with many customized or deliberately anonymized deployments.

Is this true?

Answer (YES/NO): NO